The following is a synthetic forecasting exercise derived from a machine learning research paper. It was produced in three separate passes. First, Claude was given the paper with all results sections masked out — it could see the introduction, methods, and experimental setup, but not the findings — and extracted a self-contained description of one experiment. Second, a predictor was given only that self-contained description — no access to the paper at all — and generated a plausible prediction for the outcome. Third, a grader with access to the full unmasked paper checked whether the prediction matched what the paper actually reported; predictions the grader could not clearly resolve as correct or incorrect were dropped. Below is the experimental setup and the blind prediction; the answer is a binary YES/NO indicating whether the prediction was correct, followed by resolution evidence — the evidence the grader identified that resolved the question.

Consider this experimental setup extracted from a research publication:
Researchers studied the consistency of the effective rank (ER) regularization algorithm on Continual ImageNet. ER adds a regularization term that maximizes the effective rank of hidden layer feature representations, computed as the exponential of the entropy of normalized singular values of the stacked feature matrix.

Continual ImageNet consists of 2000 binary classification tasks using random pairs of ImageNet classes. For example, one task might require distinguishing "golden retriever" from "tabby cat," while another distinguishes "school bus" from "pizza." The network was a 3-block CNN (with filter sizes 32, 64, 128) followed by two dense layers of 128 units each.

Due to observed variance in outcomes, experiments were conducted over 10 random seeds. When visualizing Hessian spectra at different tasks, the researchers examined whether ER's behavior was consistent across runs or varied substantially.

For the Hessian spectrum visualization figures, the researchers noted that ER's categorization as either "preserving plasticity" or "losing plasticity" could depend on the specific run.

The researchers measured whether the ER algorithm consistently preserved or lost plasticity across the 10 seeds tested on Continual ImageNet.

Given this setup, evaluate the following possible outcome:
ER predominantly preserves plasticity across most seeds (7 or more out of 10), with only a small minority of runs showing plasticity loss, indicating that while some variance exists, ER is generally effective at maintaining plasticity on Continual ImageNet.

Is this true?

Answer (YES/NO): NO